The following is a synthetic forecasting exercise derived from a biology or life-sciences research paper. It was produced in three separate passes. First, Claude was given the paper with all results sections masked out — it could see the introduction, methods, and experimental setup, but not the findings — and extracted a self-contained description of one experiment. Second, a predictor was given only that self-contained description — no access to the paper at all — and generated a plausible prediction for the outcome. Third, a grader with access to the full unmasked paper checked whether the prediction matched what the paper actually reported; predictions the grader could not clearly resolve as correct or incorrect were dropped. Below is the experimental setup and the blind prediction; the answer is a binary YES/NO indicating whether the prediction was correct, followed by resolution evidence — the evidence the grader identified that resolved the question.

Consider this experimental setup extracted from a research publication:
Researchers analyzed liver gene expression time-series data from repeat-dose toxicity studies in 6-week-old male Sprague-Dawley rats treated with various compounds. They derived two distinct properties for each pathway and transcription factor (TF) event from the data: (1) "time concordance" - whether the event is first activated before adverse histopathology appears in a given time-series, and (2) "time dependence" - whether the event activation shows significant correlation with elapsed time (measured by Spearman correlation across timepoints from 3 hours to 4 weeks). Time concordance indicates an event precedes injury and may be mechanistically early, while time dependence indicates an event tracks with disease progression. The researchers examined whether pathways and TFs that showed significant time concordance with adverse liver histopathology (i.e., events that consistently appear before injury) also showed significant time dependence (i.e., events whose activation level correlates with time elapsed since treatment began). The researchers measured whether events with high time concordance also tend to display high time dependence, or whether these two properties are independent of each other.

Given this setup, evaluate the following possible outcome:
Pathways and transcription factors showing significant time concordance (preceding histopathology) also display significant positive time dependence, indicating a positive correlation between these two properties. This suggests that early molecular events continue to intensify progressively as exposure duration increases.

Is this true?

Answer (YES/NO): YES